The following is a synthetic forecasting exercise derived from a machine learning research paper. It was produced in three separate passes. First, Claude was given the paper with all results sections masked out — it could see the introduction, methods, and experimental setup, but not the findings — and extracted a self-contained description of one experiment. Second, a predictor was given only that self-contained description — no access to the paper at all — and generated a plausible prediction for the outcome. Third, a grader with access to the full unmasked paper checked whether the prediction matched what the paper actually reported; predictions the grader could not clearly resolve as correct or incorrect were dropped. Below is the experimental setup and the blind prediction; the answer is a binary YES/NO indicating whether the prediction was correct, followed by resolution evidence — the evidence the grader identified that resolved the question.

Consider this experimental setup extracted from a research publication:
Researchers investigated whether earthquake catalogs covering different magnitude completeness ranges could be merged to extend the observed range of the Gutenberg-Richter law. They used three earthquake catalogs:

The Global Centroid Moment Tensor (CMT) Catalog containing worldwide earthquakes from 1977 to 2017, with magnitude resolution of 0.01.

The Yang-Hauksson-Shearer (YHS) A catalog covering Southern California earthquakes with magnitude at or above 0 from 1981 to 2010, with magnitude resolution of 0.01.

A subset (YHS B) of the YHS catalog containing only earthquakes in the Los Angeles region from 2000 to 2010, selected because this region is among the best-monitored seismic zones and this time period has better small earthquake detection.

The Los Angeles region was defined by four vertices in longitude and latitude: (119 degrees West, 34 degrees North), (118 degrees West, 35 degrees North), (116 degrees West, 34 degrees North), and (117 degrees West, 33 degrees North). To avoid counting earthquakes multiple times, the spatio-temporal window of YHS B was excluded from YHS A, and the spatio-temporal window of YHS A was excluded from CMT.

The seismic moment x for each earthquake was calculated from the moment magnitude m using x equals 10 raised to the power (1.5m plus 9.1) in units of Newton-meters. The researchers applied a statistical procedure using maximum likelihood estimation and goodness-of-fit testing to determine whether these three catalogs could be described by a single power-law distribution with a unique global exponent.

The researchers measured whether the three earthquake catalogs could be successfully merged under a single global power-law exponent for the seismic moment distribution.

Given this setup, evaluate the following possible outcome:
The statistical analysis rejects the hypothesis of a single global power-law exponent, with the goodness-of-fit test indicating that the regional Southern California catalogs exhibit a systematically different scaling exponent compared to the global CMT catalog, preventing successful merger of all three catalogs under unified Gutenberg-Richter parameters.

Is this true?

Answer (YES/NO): NO